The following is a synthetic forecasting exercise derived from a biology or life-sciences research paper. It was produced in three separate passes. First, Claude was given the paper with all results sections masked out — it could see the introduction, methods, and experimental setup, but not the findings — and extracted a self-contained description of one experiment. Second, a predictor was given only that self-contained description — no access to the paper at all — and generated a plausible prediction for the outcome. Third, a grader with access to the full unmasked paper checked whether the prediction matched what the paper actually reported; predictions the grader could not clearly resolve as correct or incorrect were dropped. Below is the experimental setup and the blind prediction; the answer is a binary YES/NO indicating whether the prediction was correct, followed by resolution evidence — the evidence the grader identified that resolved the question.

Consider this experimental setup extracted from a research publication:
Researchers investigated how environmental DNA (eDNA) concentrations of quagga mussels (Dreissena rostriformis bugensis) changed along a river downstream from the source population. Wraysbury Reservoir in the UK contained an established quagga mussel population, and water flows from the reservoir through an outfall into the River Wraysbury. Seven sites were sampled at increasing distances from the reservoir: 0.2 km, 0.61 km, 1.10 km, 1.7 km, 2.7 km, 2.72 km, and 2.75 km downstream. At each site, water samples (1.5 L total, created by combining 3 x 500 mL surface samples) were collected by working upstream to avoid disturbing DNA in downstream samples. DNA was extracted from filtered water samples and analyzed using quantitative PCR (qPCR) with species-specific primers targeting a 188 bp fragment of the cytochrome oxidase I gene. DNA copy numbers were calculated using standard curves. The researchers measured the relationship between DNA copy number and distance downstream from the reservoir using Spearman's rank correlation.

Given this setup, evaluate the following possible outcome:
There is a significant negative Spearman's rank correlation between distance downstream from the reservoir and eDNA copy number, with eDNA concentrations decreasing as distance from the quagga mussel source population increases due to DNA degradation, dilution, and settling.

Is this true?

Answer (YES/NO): NO